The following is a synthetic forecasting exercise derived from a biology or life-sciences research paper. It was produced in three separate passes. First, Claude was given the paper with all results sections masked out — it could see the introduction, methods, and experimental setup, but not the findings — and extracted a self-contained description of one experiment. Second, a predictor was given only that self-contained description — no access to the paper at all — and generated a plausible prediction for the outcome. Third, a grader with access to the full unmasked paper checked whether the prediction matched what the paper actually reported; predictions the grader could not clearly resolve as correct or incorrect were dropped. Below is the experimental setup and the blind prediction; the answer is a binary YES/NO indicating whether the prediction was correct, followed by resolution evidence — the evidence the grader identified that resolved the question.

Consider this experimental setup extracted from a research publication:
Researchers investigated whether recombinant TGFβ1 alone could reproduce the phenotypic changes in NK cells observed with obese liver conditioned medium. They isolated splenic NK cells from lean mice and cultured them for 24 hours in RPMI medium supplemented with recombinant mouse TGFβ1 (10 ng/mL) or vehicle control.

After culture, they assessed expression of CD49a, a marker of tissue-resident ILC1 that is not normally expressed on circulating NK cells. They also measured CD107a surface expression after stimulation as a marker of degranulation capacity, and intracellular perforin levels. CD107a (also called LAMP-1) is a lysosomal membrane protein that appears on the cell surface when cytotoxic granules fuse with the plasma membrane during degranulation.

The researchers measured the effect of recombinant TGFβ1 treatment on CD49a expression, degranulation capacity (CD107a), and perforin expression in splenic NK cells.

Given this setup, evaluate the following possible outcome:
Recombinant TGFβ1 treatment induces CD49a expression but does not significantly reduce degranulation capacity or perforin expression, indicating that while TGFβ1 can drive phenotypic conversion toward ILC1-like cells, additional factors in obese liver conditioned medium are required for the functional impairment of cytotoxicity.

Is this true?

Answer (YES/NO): NO